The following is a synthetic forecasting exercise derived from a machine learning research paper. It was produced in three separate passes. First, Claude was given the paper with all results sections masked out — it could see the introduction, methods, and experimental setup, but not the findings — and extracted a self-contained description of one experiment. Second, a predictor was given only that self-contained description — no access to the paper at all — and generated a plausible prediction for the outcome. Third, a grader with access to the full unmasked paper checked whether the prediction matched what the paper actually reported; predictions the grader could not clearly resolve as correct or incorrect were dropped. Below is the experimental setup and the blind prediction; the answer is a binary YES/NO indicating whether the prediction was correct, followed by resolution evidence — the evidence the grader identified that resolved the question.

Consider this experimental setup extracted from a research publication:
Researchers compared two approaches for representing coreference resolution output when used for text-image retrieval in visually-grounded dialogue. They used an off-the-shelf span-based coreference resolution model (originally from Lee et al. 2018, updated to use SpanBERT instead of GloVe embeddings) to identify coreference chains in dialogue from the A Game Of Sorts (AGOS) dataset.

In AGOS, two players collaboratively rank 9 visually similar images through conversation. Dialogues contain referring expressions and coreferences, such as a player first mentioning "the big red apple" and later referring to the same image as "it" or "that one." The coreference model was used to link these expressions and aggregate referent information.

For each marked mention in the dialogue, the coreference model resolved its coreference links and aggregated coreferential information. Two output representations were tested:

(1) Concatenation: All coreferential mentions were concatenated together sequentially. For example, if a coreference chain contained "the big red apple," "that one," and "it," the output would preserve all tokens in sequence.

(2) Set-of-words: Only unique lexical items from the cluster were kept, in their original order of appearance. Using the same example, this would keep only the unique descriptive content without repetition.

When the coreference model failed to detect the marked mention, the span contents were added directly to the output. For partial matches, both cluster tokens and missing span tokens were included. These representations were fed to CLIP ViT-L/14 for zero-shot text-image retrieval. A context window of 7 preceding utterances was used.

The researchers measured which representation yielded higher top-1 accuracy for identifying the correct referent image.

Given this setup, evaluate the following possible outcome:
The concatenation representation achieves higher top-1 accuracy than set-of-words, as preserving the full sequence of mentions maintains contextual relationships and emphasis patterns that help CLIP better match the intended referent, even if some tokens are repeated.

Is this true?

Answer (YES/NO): NO